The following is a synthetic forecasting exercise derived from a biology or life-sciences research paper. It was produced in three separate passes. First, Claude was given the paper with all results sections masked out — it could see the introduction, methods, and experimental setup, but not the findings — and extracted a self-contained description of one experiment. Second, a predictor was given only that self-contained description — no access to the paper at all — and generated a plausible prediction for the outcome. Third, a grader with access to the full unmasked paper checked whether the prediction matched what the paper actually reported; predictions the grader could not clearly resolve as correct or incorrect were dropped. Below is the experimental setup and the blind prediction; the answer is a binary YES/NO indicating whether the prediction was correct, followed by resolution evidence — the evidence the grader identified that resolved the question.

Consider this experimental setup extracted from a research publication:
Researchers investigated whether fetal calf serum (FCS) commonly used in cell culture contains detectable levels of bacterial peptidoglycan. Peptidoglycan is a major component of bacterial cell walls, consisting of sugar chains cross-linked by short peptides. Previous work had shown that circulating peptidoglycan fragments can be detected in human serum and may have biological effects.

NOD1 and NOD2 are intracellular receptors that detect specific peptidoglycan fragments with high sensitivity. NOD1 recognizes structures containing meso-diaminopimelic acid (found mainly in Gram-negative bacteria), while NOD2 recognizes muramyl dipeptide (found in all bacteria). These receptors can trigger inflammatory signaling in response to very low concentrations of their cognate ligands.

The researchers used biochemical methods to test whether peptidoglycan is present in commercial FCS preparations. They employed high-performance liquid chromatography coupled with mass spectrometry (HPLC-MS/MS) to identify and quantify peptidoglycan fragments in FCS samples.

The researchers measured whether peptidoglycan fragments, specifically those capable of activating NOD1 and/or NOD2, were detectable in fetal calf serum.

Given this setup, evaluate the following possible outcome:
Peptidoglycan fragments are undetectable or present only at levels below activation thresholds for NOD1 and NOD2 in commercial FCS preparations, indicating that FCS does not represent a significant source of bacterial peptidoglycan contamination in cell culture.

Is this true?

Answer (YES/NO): NO